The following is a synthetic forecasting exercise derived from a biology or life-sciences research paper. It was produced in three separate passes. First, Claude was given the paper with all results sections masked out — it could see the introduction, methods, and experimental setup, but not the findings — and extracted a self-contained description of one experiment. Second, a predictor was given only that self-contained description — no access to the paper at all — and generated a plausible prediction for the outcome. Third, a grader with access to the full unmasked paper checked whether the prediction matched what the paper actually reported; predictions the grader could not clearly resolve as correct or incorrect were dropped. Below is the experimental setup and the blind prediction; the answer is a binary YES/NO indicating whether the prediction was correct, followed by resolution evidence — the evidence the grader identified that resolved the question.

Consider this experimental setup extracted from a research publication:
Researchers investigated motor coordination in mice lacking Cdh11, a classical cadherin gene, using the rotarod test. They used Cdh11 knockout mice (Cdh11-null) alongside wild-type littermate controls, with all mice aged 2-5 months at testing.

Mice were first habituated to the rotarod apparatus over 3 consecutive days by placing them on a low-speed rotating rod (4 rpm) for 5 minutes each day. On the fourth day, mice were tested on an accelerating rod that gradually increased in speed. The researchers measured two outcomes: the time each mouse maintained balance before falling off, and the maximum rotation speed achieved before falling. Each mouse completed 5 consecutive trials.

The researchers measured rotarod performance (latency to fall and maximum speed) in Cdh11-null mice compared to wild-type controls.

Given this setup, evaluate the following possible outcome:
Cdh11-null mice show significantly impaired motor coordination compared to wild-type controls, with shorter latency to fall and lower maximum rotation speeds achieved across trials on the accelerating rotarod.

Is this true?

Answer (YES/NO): NO